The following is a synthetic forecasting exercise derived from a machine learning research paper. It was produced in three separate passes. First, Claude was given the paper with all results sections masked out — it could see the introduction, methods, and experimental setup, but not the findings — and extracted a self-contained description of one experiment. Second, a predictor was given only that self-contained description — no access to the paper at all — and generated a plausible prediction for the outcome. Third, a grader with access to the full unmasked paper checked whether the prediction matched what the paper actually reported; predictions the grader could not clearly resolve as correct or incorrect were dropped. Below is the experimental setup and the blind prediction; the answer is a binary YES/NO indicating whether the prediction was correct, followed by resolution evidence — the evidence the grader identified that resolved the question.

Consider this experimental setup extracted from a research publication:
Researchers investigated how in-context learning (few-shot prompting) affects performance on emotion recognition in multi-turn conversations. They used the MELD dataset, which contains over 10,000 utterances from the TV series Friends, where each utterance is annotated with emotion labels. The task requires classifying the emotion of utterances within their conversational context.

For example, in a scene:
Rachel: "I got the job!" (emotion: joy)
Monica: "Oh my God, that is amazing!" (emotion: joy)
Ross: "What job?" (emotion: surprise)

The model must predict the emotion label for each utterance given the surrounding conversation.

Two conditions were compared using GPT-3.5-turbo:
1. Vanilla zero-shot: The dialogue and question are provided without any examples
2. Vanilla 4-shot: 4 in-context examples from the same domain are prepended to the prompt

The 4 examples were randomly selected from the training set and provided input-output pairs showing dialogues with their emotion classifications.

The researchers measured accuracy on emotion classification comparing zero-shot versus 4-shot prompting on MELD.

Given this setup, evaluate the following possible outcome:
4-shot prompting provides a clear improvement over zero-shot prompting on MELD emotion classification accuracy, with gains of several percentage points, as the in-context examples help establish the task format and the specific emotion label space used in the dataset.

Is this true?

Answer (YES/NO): NO